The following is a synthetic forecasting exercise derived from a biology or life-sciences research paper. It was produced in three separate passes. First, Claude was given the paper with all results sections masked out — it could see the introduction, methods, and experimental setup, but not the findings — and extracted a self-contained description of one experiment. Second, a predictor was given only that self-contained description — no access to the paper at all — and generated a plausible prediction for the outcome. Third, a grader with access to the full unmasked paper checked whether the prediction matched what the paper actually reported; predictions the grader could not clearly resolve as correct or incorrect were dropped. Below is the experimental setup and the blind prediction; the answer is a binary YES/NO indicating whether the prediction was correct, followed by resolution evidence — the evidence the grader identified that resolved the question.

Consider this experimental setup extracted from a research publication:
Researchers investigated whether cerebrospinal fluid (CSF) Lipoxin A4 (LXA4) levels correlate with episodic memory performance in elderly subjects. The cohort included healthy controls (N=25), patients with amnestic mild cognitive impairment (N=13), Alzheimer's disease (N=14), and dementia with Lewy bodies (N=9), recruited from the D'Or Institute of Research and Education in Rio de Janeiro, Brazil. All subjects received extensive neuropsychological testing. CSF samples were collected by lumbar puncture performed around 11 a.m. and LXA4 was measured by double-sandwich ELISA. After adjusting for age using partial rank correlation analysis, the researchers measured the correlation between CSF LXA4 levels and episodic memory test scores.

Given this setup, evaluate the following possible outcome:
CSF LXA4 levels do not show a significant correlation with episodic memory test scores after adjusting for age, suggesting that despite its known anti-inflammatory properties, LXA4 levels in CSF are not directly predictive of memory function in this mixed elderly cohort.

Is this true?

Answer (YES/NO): NO